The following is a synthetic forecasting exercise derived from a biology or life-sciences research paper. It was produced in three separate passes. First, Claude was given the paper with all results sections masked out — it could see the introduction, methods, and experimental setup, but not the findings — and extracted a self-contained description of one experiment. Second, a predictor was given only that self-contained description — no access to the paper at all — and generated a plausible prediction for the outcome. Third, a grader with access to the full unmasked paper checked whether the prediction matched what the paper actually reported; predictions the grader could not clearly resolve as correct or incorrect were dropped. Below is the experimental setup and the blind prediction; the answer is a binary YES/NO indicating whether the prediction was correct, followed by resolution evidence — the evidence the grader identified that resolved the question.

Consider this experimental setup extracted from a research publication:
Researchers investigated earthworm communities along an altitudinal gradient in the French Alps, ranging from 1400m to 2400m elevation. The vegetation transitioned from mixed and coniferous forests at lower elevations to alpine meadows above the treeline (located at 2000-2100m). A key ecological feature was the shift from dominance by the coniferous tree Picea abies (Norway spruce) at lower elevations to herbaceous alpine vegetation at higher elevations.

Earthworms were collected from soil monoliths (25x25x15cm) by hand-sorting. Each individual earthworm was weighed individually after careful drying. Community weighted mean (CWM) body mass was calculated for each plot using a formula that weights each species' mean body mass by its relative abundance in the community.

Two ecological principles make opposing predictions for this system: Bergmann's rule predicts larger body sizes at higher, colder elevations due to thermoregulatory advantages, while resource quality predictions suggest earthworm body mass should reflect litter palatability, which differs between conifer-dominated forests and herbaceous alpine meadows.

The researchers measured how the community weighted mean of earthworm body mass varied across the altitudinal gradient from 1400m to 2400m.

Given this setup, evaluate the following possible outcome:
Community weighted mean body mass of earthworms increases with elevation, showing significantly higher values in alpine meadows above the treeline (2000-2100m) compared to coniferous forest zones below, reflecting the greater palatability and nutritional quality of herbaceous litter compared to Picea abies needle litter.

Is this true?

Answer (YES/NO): NO